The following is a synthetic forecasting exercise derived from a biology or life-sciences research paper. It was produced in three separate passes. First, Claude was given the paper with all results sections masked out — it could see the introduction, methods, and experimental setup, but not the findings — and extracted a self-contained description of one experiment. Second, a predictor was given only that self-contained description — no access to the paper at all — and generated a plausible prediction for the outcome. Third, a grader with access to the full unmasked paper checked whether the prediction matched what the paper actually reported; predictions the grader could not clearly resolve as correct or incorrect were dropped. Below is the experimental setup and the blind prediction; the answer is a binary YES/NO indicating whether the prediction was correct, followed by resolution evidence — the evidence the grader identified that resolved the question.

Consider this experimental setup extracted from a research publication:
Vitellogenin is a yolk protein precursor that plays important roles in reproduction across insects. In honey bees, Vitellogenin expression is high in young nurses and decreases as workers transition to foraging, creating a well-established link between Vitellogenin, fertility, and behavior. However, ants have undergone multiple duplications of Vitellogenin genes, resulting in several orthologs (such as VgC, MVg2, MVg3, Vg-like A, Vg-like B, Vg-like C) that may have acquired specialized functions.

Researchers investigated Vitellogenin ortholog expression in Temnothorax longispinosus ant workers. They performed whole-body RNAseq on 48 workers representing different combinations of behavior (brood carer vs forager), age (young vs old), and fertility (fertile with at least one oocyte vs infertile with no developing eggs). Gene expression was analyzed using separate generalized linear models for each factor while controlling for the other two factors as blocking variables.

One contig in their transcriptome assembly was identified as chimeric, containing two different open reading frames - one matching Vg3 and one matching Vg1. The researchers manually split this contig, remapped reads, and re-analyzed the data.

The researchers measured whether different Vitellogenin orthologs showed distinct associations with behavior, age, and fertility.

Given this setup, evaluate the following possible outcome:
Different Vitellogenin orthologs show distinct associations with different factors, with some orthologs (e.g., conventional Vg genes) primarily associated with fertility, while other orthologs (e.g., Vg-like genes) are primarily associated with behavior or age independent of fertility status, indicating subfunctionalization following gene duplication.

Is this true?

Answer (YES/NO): NO